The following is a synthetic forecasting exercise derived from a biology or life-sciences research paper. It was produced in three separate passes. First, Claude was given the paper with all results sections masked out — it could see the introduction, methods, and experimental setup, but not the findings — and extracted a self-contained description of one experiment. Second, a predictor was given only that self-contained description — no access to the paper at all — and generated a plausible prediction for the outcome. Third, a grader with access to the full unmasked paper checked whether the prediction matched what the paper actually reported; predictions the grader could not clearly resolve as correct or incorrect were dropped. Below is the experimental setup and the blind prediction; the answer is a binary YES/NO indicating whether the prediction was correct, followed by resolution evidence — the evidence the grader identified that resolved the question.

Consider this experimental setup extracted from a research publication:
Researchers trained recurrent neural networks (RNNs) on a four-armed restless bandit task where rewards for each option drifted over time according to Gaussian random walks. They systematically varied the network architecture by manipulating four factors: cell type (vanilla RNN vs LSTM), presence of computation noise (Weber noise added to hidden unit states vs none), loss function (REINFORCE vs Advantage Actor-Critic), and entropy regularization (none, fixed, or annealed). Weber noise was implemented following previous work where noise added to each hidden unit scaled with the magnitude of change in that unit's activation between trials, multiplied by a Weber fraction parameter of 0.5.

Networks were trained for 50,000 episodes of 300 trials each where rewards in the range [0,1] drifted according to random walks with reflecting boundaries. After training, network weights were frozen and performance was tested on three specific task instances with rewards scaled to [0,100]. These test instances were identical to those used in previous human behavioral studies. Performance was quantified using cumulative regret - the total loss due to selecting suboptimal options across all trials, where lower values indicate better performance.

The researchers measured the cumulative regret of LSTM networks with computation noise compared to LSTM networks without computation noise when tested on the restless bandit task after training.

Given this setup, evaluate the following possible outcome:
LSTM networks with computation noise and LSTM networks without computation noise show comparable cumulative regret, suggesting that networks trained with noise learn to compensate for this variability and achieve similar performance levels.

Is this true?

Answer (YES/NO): NO